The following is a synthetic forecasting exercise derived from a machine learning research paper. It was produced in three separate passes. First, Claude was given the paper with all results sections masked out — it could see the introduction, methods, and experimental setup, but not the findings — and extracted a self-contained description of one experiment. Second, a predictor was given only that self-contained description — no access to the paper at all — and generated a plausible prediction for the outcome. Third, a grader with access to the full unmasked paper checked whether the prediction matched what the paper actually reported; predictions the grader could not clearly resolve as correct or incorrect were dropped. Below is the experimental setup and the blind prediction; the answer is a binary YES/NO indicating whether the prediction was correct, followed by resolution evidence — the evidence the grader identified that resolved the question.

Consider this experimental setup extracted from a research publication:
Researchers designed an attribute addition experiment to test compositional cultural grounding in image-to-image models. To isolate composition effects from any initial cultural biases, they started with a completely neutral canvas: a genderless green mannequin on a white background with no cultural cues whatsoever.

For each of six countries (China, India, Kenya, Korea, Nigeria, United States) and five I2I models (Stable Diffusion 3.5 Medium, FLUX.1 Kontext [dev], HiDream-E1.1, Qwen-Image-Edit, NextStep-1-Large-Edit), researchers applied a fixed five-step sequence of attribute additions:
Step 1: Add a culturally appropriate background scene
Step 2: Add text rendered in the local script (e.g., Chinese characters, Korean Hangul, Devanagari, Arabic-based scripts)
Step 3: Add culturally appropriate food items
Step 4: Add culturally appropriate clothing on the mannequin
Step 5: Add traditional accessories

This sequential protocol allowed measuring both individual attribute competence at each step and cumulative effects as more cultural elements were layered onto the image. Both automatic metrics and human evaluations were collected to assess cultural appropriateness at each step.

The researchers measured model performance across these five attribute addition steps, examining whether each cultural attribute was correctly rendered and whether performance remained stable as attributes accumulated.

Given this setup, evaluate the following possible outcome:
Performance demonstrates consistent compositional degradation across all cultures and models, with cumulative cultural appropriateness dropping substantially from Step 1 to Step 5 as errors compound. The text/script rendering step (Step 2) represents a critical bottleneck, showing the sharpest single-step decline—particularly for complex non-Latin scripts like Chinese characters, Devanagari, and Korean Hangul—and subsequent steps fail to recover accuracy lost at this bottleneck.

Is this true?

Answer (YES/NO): NO